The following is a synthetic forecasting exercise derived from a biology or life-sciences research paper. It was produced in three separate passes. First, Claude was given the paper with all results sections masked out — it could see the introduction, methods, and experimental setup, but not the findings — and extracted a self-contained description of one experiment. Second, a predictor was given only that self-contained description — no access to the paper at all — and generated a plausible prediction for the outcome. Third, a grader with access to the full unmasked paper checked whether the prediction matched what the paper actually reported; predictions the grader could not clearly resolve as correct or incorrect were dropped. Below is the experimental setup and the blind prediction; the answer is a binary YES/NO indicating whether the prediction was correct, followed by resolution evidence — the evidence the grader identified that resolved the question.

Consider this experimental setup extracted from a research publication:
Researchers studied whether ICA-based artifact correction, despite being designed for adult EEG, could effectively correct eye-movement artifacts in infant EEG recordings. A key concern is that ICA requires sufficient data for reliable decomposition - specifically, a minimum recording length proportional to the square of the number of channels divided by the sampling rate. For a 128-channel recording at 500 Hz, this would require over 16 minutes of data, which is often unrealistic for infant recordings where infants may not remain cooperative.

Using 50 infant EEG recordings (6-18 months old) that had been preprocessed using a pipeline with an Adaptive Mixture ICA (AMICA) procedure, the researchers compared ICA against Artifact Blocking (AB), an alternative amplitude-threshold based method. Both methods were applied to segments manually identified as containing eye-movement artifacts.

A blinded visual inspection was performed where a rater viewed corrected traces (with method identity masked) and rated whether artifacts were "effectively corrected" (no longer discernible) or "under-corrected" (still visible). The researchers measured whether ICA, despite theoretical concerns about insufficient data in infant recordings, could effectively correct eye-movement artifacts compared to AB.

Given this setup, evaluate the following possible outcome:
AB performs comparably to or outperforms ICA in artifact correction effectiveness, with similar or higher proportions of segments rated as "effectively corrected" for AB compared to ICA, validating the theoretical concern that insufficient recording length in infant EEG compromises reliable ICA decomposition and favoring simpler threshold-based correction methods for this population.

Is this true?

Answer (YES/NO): NO